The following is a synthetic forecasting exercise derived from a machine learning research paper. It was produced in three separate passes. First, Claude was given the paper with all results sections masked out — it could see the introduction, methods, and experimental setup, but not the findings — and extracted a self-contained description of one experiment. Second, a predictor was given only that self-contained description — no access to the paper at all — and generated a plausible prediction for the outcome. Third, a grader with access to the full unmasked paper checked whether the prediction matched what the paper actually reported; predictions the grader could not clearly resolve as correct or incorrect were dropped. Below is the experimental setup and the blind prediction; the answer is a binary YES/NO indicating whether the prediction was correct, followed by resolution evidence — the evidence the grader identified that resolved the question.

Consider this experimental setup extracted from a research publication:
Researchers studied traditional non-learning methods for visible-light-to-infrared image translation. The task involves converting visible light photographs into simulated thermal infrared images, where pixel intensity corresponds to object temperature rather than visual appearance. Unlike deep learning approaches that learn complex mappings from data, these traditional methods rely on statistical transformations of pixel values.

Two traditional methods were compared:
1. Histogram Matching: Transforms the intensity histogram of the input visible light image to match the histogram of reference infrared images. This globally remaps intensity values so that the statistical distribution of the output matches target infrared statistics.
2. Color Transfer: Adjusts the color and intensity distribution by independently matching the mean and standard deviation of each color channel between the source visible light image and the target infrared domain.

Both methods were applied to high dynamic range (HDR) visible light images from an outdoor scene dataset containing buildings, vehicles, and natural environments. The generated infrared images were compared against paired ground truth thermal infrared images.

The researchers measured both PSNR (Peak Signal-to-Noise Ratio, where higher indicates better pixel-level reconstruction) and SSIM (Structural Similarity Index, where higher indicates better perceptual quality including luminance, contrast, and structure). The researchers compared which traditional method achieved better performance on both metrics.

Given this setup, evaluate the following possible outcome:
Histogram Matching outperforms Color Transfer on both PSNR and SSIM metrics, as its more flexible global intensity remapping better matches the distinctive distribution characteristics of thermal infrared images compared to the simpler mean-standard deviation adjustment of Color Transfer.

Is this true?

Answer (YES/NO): NO